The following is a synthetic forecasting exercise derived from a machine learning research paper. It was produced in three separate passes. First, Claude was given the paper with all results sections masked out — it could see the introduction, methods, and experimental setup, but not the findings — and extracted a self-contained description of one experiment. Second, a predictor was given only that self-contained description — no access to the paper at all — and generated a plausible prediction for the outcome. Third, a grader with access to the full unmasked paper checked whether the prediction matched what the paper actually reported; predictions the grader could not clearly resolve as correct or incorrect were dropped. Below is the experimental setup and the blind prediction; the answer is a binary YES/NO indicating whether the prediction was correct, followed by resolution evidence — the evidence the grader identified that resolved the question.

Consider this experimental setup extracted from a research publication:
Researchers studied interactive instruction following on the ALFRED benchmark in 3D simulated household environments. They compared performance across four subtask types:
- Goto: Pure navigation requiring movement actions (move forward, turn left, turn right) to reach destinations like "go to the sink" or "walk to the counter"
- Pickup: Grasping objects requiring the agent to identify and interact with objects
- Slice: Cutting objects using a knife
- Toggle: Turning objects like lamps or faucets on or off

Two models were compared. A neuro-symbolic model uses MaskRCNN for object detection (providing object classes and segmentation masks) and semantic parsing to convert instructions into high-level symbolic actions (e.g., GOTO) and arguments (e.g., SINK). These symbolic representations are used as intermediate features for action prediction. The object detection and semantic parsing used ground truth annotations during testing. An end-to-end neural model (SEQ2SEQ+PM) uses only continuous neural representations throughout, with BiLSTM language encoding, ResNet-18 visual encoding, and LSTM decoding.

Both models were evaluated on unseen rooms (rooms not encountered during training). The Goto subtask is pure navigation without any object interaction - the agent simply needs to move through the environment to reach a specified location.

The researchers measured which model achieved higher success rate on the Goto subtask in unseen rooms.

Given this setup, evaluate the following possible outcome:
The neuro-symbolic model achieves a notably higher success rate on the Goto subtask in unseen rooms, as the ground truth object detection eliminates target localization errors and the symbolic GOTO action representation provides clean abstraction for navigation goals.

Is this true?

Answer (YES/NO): NO